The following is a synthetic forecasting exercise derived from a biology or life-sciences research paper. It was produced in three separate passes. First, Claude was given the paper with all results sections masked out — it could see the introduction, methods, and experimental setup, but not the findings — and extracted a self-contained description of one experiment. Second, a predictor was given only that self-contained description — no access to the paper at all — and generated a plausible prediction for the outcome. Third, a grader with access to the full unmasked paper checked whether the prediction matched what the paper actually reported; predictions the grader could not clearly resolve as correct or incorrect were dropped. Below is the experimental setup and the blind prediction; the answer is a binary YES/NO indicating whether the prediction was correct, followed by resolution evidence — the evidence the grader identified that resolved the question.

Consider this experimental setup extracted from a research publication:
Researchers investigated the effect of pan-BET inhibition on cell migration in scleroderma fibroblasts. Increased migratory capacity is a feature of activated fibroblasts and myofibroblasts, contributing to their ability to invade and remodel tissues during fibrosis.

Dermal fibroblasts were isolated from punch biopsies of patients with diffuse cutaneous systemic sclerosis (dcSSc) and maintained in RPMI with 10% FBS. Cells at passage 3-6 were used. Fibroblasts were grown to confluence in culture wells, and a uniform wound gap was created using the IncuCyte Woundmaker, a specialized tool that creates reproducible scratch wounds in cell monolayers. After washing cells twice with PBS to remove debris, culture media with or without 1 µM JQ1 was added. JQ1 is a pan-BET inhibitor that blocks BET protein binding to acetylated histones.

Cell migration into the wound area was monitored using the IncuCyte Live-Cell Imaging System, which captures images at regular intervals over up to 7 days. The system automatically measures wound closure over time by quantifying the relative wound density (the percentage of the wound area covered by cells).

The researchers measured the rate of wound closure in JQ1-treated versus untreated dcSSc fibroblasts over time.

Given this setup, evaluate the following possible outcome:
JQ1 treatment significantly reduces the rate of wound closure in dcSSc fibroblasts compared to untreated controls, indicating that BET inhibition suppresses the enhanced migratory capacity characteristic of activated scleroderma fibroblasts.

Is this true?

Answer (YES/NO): YES